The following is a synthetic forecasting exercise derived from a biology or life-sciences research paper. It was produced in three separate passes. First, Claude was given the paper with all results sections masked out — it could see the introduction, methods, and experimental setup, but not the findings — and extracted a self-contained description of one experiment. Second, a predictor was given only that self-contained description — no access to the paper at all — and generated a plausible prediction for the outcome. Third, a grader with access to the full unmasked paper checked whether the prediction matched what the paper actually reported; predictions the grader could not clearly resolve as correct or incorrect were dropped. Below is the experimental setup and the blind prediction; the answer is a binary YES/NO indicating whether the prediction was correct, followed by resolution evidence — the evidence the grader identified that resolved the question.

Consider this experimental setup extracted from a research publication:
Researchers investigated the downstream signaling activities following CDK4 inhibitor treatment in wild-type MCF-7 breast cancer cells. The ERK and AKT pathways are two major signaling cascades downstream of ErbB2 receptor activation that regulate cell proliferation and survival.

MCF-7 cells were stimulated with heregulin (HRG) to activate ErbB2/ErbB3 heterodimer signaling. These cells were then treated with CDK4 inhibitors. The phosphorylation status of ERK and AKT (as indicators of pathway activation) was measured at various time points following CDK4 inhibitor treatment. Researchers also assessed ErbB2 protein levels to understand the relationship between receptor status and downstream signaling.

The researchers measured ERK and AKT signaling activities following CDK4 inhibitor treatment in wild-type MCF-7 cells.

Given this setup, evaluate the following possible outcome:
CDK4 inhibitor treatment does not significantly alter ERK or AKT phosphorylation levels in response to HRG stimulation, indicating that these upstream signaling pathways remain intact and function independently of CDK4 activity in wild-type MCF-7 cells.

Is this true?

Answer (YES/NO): NO